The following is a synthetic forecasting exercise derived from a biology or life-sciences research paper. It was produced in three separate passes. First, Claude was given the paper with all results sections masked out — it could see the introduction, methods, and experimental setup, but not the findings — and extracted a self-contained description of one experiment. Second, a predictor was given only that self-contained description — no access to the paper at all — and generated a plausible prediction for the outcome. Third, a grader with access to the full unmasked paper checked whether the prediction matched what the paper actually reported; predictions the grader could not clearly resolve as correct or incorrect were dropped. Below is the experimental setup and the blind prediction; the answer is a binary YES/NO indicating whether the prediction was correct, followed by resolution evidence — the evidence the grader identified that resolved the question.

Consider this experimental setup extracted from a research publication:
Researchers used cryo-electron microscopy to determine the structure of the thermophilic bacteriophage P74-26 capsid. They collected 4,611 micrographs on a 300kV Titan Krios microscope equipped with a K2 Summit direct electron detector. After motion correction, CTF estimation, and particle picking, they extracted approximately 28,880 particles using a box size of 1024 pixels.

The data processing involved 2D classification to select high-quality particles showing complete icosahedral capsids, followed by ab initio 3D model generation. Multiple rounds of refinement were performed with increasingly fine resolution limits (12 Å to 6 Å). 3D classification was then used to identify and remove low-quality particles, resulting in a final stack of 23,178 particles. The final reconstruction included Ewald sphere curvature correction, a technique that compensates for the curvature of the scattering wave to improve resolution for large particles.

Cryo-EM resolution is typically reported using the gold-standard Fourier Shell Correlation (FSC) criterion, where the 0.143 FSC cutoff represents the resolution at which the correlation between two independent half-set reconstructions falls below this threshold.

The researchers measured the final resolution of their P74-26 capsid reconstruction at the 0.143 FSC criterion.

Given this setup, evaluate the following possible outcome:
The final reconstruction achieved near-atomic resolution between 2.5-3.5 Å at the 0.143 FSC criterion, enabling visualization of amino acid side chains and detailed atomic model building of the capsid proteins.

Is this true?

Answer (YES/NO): YES